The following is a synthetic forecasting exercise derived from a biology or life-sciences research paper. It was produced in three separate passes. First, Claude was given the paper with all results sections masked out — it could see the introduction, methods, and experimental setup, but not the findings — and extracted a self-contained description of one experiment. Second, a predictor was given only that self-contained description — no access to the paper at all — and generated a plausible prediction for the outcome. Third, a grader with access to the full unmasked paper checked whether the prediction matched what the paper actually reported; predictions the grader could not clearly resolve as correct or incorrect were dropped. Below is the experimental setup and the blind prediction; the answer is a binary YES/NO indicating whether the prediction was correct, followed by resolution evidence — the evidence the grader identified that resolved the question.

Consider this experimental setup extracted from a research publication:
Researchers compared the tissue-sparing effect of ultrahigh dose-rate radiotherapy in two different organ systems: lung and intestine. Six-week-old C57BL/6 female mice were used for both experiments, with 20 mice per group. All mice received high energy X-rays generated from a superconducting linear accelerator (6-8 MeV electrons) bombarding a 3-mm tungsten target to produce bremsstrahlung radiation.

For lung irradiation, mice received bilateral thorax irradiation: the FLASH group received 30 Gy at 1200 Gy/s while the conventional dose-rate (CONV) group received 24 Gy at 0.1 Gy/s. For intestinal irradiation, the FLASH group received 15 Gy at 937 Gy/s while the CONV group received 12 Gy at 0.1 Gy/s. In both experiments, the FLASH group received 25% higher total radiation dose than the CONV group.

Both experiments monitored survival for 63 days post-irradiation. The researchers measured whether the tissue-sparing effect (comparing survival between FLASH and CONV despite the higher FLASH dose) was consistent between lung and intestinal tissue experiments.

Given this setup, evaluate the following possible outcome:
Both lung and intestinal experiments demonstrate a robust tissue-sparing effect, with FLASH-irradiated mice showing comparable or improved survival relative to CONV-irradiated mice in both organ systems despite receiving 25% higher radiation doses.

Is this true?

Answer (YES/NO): NO